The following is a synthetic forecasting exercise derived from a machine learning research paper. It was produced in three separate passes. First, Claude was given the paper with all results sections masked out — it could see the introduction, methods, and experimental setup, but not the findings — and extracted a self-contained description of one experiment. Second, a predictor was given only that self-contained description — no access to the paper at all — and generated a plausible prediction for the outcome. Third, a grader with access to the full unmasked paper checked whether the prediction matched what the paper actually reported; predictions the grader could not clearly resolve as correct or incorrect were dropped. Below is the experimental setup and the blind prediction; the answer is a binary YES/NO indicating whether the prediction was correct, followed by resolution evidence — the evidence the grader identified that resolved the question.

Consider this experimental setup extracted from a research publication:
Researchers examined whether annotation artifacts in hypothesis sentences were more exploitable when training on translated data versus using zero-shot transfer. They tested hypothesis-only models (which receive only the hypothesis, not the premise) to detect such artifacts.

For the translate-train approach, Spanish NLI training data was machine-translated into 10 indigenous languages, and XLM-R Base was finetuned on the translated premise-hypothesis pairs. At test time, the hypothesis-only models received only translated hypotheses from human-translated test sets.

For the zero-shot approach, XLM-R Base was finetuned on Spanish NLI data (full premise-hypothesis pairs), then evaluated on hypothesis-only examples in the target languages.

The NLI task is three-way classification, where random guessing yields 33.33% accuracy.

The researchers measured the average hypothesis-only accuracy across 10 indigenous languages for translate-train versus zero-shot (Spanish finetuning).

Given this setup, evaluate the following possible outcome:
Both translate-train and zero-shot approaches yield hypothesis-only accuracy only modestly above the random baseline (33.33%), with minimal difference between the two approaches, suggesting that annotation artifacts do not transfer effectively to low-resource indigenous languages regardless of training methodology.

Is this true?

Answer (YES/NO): NO